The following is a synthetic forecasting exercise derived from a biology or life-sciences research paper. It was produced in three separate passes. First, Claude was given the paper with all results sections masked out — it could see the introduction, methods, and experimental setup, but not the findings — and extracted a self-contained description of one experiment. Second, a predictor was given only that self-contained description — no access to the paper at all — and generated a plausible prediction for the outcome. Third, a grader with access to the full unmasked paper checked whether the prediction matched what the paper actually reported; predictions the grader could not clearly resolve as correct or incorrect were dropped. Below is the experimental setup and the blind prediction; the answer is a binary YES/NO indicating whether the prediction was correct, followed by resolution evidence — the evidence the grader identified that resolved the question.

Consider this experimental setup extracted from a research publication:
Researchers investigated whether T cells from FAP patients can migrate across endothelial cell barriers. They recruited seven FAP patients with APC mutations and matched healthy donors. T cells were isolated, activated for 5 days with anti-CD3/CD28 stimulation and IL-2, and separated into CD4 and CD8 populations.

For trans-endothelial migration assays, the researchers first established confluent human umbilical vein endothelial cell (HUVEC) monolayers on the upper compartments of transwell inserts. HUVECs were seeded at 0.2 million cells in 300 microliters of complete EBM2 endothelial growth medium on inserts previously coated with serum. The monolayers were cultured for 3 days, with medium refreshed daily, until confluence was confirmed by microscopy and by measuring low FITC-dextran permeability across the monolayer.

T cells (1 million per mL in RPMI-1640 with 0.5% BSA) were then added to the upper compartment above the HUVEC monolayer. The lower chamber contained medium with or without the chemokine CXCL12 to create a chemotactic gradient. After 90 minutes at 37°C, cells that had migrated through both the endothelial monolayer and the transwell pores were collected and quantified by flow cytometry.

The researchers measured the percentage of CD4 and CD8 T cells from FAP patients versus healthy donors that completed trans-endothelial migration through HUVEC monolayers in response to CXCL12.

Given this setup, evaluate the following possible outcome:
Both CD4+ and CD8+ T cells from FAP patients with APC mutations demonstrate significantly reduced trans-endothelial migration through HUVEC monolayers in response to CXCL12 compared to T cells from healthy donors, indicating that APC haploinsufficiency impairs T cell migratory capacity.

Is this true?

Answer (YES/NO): YES